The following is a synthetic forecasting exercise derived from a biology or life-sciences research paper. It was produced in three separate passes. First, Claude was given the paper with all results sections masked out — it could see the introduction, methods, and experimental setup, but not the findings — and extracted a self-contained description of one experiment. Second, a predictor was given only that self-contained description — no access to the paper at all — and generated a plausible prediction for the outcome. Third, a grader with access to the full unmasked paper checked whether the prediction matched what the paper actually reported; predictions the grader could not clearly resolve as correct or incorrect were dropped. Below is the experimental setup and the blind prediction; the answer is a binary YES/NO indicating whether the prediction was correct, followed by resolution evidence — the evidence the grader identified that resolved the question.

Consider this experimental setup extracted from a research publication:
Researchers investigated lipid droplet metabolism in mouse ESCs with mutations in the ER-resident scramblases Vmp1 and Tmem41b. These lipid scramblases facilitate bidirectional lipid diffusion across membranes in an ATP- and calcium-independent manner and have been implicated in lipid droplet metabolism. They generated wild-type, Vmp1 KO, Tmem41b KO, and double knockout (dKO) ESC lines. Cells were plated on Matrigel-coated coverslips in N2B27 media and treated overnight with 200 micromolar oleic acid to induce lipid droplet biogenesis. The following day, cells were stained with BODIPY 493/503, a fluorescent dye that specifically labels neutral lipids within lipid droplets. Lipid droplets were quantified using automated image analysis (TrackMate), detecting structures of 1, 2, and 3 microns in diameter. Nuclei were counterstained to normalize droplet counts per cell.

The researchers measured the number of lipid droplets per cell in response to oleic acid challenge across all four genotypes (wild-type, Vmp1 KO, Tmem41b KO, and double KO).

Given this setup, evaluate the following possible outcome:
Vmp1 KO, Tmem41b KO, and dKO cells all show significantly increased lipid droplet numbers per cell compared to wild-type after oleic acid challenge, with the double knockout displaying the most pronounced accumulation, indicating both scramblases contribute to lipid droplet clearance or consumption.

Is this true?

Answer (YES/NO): YES